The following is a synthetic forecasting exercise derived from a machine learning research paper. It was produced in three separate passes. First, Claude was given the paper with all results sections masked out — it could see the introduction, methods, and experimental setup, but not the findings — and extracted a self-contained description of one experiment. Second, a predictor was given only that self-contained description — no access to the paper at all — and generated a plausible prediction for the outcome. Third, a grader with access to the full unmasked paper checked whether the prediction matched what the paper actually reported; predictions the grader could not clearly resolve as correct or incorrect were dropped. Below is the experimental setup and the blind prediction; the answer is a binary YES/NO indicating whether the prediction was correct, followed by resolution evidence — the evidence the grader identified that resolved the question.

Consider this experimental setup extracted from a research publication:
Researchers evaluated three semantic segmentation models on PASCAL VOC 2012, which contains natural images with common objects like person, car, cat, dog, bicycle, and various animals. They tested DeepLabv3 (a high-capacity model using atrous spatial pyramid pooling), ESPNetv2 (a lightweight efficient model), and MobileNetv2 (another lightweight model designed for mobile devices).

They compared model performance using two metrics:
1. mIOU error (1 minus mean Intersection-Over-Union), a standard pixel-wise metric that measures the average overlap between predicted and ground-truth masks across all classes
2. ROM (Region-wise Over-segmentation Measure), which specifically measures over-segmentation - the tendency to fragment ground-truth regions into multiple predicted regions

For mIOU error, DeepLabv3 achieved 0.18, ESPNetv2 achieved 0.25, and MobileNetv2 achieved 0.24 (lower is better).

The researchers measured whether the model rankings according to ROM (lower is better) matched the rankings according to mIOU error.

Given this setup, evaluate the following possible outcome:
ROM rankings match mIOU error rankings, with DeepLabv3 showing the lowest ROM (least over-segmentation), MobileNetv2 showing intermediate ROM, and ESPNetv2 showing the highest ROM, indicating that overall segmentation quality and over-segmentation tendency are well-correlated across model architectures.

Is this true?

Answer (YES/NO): NO